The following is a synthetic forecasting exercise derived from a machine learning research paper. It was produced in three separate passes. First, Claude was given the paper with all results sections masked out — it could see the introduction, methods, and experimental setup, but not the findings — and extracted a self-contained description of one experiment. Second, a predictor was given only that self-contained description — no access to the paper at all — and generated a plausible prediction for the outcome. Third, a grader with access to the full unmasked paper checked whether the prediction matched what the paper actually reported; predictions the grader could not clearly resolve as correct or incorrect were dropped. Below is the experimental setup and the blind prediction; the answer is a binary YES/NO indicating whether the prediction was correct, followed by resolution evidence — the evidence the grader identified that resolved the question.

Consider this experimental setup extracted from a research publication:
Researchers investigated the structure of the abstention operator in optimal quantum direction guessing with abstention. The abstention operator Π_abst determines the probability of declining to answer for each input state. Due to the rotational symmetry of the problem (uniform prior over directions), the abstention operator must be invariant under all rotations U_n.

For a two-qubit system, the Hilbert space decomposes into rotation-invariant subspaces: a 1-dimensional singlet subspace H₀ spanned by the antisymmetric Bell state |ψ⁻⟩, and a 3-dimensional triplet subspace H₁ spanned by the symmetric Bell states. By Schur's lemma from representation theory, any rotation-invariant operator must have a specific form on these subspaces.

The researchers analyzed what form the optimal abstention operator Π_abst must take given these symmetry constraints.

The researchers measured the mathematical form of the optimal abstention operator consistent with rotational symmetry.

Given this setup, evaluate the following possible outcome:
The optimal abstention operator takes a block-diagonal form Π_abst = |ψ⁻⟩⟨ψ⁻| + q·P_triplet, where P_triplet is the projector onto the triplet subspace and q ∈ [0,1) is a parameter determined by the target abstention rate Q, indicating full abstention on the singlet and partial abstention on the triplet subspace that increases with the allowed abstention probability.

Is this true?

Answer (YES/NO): NO